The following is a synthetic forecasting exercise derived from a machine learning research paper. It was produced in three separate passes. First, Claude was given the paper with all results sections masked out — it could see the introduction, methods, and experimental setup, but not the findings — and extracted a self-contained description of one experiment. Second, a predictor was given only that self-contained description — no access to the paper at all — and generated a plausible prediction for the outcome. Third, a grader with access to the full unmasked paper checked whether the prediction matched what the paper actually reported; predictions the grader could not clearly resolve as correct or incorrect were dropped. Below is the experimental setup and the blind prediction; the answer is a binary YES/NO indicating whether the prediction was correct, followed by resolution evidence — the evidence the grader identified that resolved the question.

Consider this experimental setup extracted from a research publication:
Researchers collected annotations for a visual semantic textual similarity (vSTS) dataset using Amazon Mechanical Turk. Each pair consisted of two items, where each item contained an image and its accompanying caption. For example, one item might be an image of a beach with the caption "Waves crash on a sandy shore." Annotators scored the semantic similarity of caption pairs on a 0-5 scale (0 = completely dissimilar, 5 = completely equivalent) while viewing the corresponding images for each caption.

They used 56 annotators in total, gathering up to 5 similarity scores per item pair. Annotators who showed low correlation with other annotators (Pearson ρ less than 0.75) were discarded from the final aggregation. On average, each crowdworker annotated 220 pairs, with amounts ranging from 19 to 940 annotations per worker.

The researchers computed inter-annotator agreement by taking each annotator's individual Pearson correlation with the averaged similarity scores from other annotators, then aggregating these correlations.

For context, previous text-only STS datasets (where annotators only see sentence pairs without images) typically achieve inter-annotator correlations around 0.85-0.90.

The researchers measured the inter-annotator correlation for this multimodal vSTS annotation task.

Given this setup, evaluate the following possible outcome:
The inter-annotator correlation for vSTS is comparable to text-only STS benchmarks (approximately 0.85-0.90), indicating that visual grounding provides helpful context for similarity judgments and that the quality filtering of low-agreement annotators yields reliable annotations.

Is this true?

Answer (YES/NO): YES